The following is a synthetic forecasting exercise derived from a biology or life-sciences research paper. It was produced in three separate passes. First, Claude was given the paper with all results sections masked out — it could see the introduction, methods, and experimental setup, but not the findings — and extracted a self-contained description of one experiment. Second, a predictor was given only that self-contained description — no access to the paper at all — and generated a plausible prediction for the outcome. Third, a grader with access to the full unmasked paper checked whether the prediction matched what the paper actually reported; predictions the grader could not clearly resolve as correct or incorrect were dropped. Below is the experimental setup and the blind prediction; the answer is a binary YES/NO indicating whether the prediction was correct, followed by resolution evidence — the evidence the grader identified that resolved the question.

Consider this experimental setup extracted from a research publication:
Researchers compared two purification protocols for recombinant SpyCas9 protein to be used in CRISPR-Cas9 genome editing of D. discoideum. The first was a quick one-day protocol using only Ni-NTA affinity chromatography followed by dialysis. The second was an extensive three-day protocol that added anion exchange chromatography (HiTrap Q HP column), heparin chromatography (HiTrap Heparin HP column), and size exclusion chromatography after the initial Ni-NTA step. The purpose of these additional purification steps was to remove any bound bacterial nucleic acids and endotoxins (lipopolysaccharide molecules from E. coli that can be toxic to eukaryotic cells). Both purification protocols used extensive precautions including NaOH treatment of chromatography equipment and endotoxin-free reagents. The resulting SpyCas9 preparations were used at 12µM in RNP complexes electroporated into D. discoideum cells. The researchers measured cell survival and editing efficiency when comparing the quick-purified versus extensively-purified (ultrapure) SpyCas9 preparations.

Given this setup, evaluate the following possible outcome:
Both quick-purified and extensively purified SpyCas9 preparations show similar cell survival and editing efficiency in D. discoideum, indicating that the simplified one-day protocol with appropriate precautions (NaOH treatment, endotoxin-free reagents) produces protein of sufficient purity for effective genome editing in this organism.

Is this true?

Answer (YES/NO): NO